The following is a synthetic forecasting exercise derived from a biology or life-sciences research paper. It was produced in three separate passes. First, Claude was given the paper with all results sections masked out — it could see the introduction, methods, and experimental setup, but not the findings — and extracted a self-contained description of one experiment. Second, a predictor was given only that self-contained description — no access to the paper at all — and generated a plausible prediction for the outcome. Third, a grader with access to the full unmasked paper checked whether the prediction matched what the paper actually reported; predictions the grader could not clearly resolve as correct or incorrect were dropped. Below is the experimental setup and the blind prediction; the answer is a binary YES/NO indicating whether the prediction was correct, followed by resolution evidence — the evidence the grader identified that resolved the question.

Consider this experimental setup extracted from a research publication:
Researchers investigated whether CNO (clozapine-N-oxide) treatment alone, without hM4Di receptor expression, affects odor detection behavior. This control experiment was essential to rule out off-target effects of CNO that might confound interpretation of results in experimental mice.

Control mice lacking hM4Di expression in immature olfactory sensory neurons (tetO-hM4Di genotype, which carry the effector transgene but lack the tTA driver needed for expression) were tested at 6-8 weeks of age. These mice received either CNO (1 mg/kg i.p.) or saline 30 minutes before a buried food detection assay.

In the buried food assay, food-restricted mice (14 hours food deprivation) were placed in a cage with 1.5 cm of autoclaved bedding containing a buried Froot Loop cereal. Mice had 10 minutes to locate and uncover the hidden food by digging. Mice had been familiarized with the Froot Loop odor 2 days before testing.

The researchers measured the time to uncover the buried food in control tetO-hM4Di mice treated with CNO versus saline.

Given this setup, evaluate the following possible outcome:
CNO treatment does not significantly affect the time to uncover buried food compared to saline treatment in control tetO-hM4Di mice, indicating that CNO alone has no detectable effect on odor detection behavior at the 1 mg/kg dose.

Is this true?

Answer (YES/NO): YES